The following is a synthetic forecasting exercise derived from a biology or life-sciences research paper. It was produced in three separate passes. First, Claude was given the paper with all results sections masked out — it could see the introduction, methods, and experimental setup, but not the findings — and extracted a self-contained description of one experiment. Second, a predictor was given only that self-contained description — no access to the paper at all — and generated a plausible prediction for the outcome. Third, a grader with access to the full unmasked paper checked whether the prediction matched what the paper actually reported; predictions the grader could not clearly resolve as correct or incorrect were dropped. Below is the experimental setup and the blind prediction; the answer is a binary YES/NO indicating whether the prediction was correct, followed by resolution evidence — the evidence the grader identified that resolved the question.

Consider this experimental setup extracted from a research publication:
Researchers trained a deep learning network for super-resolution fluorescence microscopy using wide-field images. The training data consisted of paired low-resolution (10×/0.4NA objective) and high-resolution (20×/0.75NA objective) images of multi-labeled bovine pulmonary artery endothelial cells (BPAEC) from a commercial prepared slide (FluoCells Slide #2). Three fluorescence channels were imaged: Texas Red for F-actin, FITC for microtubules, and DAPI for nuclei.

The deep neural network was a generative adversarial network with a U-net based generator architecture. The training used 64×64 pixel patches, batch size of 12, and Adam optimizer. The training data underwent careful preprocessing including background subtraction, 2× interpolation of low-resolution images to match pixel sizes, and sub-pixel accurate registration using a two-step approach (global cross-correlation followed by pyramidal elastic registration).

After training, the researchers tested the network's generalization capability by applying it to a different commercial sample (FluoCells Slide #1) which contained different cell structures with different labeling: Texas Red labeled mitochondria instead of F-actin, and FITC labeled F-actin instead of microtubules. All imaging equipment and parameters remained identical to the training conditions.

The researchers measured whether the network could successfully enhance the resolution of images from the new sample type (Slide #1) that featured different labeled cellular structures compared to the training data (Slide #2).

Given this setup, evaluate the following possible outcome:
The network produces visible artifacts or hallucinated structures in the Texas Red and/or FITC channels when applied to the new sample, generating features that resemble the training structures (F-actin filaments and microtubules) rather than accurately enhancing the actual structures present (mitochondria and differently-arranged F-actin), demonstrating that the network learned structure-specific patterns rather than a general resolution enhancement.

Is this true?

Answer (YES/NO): NO